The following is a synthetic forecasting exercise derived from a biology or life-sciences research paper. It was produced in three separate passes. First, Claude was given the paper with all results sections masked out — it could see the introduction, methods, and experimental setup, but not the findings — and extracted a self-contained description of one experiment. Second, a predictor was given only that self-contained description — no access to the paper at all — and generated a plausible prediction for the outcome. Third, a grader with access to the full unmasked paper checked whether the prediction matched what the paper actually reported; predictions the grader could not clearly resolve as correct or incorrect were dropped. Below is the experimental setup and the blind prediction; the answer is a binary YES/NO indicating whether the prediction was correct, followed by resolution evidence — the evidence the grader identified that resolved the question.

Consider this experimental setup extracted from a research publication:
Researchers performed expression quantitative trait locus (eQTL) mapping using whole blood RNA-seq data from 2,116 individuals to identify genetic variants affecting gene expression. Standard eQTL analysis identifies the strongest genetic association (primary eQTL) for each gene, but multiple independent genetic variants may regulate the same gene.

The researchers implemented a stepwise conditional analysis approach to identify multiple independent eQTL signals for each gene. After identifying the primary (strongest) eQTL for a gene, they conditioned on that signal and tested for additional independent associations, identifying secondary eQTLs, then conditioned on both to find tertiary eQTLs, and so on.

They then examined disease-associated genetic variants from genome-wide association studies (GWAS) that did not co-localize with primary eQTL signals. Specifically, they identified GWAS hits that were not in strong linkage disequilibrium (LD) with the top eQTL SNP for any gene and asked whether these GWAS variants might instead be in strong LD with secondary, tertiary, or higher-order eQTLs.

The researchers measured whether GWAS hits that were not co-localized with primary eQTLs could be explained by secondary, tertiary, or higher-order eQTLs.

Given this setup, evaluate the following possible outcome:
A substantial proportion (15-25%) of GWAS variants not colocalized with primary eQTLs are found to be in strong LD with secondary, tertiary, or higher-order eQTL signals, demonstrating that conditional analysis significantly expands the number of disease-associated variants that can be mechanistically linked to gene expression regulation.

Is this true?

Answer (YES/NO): NO